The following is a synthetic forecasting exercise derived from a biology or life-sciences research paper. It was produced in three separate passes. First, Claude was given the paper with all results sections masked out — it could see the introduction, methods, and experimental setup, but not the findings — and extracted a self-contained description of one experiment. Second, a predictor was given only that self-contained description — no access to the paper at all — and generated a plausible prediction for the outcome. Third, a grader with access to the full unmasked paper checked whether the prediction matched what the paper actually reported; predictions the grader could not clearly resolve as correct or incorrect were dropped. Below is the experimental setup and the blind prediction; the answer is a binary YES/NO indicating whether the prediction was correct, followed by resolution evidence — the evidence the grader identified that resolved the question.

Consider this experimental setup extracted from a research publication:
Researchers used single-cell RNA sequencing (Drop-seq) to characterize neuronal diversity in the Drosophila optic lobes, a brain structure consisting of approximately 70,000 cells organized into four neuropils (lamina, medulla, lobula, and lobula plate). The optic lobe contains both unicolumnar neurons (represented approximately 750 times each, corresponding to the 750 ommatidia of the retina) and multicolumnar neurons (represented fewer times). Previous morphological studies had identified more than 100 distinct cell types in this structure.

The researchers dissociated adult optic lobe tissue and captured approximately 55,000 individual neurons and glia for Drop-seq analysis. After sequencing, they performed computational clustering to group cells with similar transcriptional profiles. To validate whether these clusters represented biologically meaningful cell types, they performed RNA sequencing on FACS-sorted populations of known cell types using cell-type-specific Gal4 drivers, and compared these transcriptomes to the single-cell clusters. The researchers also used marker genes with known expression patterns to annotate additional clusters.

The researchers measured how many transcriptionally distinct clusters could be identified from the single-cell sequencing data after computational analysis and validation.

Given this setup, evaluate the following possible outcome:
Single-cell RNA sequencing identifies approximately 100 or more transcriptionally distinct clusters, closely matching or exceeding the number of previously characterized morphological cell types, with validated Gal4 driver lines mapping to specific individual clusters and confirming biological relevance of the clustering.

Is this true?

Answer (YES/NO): NO